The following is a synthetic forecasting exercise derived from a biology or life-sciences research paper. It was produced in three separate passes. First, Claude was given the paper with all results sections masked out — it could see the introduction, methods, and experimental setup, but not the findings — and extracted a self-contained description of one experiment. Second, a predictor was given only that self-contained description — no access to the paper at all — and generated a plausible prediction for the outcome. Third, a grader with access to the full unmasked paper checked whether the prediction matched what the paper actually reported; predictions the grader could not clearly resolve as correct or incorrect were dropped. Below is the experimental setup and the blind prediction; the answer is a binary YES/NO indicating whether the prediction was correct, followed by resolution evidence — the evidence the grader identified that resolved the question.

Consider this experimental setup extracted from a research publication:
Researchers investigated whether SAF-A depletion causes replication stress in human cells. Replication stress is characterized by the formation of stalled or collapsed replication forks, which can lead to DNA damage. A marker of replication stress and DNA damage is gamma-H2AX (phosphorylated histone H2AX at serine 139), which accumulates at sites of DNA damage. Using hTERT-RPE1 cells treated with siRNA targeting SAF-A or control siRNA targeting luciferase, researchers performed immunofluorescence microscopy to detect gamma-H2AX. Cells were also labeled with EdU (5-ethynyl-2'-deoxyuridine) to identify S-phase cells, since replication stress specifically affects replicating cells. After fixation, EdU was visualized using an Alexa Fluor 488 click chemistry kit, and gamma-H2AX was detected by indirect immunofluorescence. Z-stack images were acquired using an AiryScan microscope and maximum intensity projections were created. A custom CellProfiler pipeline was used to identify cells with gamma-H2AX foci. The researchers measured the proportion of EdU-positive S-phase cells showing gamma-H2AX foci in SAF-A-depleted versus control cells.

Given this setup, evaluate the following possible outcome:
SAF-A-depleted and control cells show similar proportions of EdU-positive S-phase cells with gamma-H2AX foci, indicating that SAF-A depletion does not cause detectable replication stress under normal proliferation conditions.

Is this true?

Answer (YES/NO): NO